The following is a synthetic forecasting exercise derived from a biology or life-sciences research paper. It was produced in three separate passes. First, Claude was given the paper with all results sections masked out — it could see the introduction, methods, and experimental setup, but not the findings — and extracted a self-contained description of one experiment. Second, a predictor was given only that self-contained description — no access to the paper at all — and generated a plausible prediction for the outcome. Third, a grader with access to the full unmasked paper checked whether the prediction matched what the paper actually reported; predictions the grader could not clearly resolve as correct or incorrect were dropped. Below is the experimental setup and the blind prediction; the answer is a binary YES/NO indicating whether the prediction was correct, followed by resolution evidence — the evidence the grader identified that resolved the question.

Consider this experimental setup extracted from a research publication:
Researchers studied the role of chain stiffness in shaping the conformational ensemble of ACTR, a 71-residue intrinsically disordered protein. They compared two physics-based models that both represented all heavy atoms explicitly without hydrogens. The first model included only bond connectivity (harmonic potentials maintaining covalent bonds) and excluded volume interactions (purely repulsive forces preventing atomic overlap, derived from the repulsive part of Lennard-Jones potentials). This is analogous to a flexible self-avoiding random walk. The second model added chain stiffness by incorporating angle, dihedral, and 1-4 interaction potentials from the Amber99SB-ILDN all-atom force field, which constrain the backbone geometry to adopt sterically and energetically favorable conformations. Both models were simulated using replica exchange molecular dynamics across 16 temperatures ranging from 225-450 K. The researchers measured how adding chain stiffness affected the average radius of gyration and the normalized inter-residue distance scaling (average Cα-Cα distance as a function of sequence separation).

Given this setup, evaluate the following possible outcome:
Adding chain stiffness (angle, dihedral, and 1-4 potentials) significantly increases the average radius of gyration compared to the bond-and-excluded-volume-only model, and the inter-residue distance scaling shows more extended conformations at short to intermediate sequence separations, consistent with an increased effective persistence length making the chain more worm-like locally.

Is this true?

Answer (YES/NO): YES